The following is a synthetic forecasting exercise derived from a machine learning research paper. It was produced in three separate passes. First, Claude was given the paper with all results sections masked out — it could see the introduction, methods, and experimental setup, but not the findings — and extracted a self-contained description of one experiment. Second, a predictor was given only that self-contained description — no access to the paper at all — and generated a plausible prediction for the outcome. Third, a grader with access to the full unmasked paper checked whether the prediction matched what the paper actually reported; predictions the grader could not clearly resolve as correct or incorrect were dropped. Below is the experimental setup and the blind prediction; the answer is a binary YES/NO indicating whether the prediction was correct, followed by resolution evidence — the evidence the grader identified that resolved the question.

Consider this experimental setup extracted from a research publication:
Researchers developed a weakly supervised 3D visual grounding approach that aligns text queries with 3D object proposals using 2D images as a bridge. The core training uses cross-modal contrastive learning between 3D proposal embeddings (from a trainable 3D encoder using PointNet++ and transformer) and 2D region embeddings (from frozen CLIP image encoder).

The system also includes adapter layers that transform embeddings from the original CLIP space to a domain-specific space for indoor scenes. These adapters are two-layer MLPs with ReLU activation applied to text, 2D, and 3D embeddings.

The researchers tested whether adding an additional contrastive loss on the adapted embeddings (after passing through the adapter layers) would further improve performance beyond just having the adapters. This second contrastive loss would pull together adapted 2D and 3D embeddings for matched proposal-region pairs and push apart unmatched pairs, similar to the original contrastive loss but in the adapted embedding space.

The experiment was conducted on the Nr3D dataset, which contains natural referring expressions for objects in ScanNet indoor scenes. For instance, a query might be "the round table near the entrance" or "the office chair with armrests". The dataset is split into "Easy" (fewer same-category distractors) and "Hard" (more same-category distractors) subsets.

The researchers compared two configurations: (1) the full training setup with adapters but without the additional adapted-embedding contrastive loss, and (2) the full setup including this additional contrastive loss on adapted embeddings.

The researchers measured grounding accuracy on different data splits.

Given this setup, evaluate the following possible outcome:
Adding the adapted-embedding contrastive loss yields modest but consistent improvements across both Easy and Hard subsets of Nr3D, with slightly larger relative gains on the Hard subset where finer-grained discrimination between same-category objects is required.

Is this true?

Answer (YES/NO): NO